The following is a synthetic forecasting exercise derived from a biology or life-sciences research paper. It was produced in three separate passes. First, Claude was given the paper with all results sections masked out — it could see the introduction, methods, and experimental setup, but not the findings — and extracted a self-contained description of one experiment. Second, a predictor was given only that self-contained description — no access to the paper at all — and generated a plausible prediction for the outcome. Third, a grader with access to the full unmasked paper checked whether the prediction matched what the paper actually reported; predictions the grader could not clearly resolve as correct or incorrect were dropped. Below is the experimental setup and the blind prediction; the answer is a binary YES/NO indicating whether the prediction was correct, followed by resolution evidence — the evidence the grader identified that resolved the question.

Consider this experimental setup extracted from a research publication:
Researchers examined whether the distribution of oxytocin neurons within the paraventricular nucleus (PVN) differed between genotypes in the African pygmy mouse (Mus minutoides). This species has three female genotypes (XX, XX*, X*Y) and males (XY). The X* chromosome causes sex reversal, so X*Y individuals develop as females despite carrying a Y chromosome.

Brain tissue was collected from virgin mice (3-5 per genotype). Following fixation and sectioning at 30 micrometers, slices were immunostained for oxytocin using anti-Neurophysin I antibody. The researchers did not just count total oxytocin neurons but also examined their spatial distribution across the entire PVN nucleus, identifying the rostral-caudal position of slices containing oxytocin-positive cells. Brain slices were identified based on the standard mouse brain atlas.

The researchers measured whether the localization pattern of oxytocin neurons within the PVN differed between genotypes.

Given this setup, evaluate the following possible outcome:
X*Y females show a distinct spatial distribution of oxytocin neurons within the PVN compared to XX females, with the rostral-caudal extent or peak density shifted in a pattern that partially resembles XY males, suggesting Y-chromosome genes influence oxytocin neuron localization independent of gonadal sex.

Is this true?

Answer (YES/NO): NO